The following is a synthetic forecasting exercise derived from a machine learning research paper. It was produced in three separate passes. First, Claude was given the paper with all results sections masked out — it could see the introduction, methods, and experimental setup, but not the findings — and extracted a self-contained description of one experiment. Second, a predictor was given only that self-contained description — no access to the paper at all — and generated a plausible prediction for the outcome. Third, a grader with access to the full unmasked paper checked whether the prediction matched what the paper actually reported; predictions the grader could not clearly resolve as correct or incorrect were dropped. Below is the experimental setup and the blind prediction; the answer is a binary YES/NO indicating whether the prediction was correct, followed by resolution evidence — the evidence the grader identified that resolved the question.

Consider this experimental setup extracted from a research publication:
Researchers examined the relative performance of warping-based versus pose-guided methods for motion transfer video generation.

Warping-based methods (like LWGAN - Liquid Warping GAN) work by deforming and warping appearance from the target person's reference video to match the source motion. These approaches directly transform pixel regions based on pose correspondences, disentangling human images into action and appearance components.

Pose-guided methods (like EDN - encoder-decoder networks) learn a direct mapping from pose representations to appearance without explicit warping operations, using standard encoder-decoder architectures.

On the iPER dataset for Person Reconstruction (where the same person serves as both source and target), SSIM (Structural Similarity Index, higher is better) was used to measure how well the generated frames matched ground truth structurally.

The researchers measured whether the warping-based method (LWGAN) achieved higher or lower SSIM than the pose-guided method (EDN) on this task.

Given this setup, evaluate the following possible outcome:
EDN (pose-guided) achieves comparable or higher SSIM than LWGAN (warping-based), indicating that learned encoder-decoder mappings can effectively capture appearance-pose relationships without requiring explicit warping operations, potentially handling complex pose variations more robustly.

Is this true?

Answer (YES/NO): YES